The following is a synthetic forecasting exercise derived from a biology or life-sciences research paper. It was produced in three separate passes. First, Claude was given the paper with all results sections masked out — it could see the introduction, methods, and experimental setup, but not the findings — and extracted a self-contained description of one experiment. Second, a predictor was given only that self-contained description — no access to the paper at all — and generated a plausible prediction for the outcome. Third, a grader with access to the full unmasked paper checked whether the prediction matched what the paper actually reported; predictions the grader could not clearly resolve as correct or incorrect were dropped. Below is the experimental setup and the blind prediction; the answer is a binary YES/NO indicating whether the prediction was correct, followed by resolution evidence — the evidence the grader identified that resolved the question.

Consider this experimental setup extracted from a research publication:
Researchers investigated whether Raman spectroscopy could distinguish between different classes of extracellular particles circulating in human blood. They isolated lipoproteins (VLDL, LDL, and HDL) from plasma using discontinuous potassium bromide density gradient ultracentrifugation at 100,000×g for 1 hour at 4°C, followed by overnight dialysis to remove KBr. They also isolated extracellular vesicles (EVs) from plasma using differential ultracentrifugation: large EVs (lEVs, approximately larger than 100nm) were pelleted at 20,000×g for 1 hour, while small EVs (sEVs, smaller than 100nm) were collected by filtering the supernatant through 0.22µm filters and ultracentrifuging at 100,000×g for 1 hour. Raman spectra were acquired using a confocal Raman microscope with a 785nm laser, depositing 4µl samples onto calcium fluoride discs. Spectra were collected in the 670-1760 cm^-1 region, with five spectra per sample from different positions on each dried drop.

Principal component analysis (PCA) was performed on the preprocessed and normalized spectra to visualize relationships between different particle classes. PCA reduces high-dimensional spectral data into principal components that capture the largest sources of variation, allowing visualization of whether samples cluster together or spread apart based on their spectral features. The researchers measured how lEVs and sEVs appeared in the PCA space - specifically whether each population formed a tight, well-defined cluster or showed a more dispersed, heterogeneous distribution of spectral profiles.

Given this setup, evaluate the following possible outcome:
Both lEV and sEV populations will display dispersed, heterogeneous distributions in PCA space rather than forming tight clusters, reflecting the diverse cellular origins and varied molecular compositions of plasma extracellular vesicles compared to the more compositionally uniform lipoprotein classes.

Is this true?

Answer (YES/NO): NO